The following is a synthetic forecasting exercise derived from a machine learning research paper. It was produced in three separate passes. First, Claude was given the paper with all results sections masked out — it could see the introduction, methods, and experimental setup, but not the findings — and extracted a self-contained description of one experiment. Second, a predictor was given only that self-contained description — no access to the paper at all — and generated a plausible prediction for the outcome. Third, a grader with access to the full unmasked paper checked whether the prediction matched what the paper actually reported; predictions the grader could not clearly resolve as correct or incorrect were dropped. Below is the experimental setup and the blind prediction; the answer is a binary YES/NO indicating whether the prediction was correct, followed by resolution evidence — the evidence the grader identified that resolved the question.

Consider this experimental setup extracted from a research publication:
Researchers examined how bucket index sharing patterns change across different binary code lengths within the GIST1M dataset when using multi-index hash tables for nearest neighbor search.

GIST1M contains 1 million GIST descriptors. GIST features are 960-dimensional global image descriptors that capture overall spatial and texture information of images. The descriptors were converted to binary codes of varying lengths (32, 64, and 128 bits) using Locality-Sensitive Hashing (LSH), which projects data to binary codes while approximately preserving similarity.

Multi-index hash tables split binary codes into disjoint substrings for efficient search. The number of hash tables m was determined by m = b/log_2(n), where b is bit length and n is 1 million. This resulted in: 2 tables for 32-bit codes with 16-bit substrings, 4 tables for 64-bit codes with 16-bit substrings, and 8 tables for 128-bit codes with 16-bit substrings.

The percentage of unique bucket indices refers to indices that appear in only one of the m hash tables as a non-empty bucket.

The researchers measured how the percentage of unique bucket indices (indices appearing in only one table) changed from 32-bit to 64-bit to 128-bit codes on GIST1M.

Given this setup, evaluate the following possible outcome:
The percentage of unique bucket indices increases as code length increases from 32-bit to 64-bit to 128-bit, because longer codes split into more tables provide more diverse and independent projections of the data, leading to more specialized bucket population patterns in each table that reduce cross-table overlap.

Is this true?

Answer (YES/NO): NO